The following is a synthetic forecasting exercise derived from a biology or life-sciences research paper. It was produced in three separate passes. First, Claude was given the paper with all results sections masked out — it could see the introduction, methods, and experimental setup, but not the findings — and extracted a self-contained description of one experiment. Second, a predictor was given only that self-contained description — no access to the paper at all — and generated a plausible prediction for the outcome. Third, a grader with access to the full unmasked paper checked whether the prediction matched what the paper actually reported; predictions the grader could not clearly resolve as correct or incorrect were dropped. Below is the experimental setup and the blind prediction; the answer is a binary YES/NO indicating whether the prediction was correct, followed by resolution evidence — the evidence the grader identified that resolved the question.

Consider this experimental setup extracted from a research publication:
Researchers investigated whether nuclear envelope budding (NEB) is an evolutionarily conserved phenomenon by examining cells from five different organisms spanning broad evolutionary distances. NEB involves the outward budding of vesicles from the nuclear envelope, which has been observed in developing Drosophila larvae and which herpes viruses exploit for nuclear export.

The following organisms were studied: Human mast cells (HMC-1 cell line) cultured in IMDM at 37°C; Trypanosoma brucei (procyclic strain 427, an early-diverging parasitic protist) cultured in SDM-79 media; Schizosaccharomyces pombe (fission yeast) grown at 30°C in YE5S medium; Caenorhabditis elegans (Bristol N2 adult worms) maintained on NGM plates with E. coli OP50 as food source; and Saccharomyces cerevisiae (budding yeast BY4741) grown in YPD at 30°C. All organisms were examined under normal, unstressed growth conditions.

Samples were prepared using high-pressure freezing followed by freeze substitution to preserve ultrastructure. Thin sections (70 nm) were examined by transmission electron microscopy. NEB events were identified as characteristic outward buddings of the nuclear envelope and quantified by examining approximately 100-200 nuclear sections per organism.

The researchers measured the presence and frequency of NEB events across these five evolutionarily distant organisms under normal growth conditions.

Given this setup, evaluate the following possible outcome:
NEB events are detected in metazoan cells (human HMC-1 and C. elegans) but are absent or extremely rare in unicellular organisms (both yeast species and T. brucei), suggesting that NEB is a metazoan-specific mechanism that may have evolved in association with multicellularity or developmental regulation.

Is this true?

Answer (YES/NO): NO